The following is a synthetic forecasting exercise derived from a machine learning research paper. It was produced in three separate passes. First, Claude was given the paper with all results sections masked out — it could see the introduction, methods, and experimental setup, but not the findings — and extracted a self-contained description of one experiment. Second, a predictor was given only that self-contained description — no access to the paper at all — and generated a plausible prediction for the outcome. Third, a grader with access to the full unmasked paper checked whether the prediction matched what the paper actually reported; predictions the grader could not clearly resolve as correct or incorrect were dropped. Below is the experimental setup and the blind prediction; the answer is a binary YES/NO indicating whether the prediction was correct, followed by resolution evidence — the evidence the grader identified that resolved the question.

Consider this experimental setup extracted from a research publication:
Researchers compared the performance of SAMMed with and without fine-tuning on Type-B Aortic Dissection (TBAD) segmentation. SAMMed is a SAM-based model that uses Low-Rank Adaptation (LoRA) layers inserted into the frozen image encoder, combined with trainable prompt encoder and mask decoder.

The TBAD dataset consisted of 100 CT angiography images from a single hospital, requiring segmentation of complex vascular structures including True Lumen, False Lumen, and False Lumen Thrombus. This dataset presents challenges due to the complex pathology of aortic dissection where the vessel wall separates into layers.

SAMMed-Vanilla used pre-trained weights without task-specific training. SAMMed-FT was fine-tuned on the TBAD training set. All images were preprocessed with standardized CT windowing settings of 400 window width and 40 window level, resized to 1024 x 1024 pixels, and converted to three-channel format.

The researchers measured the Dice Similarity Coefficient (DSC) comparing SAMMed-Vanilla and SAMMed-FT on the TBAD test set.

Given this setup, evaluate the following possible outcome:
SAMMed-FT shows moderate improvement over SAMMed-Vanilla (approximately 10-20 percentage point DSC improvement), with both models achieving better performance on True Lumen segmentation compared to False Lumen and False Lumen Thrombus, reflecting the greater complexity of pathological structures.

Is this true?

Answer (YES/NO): NO